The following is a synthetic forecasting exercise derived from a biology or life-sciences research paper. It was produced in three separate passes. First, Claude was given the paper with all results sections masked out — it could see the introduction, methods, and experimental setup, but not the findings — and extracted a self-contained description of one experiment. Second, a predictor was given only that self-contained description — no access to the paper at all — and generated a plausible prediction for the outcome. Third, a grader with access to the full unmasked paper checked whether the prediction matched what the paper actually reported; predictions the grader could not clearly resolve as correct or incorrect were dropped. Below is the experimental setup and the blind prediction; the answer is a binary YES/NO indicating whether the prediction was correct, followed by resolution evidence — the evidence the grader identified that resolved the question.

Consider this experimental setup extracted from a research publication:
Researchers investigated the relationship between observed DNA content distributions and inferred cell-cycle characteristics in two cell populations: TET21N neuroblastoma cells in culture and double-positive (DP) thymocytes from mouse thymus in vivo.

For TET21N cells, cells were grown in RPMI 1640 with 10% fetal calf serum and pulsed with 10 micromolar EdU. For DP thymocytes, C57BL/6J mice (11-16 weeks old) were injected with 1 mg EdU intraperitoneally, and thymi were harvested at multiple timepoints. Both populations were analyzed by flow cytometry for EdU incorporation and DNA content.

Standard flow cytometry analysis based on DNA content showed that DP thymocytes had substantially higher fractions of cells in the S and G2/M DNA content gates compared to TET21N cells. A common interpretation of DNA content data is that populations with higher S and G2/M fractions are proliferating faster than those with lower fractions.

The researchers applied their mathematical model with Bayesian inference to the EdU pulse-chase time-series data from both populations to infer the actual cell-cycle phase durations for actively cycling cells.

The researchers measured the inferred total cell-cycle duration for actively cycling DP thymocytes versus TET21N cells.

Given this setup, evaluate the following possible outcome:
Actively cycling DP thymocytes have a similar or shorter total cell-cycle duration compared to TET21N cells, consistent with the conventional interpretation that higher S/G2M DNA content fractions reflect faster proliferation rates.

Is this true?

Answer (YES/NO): NO